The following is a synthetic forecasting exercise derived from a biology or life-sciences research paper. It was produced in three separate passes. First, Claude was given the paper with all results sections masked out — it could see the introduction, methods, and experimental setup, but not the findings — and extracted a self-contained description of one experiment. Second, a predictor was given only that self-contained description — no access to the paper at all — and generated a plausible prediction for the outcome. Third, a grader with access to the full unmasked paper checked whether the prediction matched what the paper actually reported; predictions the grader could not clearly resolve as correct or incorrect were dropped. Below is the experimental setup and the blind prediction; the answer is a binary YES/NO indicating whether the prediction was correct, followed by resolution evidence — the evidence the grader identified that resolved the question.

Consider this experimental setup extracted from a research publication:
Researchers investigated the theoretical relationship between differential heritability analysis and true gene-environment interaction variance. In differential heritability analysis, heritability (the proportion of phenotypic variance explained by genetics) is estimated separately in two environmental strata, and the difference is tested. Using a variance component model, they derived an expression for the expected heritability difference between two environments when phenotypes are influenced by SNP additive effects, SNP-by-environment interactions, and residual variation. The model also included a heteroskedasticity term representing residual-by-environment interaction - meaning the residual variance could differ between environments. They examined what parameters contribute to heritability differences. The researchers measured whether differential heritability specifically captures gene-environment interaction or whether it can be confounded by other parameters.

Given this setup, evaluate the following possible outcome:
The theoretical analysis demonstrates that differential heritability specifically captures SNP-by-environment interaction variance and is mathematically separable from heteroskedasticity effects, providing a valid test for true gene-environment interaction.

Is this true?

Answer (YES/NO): NO